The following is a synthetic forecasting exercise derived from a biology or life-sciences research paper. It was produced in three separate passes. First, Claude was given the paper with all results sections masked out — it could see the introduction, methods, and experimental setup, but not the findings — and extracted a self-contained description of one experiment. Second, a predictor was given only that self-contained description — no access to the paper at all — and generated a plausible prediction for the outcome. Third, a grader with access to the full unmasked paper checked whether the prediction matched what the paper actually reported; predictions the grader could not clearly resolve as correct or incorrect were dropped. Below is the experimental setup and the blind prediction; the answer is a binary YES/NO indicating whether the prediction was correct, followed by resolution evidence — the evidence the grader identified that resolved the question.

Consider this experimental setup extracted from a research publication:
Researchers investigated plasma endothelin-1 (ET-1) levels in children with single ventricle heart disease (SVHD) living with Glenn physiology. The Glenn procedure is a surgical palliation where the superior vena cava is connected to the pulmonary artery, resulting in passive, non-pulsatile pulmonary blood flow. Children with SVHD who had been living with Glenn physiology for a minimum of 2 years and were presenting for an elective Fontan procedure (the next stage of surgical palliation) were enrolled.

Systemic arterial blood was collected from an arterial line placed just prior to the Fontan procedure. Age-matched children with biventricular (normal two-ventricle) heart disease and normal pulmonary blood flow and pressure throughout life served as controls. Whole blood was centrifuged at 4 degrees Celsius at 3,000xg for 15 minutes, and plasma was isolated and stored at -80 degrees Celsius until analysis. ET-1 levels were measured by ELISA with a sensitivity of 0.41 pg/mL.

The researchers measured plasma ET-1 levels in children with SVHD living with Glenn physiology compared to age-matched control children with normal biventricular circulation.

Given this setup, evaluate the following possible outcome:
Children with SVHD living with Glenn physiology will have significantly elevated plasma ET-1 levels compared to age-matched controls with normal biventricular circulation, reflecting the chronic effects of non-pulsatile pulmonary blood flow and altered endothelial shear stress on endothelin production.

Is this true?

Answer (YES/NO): YES